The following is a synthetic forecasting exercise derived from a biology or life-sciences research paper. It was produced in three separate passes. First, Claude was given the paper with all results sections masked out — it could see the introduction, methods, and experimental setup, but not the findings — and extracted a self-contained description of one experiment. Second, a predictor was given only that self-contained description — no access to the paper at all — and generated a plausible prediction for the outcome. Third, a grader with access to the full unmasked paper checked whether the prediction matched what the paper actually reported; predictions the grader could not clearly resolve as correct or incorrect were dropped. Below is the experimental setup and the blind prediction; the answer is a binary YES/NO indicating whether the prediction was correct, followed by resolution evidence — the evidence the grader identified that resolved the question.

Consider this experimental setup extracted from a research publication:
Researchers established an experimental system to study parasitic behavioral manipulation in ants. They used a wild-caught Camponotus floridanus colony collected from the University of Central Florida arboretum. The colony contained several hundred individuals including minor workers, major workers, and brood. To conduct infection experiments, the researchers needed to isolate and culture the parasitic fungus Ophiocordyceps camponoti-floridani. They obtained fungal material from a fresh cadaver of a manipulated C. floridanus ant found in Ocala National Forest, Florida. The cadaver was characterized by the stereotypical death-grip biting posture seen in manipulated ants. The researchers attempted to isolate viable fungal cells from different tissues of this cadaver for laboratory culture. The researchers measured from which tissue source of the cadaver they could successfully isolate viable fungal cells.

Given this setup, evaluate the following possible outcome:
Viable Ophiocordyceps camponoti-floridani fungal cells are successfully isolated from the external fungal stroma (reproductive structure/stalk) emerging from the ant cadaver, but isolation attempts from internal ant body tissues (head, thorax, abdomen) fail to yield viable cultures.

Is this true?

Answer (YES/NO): NO